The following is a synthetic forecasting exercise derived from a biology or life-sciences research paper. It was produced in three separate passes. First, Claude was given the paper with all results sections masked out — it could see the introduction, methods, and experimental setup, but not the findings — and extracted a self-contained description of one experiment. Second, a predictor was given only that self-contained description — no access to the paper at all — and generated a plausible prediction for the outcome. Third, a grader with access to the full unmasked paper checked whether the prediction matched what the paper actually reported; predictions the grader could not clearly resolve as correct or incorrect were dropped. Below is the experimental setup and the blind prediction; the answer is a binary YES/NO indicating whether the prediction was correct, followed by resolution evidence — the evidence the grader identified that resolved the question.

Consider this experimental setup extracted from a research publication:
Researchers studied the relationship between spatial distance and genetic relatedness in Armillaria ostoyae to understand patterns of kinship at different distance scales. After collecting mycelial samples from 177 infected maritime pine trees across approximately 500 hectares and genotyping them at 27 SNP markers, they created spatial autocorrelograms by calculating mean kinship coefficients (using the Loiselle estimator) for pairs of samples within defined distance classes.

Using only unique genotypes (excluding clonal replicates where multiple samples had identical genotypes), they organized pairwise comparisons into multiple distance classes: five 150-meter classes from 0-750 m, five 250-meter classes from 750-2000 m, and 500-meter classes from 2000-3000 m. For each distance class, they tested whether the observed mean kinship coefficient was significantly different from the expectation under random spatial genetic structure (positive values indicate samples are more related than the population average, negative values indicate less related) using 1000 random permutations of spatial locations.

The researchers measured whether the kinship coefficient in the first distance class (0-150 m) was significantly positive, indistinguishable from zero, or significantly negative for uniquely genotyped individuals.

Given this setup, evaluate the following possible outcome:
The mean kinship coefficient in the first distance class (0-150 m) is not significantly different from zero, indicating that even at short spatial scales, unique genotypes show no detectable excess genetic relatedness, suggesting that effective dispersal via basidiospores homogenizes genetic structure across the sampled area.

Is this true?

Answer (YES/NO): NO